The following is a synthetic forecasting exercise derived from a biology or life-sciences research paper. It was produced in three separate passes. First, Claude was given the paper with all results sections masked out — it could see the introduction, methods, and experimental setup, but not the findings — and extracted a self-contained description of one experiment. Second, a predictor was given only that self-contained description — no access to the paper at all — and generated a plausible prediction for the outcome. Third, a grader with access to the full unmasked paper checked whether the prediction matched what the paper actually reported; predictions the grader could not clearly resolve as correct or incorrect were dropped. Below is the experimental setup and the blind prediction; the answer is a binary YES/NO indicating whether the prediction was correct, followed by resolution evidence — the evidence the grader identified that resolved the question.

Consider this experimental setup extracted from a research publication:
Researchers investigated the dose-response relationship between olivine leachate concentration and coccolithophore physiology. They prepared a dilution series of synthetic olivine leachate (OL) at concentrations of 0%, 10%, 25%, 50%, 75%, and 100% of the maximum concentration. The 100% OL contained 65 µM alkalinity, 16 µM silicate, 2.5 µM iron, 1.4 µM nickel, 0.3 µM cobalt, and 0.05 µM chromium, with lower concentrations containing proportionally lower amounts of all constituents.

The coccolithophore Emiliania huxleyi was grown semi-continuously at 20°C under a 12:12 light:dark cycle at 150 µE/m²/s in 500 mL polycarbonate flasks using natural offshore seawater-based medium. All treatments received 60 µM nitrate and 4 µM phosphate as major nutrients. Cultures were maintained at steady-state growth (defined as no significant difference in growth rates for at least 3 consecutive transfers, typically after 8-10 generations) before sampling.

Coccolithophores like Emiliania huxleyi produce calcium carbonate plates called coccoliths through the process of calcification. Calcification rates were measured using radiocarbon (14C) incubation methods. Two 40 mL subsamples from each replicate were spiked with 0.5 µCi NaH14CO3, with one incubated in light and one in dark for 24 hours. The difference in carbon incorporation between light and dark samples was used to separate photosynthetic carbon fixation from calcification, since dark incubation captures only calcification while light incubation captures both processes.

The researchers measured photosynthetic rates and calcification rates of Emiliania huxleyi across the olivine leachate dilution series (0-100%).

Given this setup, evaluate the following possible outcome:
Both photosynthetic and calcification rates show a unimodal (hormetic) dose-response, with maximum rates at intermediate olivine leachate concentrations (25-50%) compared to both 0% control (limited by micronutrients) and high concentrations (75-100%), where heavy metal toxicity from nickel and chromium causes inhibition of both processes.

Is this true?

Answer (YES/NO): NO